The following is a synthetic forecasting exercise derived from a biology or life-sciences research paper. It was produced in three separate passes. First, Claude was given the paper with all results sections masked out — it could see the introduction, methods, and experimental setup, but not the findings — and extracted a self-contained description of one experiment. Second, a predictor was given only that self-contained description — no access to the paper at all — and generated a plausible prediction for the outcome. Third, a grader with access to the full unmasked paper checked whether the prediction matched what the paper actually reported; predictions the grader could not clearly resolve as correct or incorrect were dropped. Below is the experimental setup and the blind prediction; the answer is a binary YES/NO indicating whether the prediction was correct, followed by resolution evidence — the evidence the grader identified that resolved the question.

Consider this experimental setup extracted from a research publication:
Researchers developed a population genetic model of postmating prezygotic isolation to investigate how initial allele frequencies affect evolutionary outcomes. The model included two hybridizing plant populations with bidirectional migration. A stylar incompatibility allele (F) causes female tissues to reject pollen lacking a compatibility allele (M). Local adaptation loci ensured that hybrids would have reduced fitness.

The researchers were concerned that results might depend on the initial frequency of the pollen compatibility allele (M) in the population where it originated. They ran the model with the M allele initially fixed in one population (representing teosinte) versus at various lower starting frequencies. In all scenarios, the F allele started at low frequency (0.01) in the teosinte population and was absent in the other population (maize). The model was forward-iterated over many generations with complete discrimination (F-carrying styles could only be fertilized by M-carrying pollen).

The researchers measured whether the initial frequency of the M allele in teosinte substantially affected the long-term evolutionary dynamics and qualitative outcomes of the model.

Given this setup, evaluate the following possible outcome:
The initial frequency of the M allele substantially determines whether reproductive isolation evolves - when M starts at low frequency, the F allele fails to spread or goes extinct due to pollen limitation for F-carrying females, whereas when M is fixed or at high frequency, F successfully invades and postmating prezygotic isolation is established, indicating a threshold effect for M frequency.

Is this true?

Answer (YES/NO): NO